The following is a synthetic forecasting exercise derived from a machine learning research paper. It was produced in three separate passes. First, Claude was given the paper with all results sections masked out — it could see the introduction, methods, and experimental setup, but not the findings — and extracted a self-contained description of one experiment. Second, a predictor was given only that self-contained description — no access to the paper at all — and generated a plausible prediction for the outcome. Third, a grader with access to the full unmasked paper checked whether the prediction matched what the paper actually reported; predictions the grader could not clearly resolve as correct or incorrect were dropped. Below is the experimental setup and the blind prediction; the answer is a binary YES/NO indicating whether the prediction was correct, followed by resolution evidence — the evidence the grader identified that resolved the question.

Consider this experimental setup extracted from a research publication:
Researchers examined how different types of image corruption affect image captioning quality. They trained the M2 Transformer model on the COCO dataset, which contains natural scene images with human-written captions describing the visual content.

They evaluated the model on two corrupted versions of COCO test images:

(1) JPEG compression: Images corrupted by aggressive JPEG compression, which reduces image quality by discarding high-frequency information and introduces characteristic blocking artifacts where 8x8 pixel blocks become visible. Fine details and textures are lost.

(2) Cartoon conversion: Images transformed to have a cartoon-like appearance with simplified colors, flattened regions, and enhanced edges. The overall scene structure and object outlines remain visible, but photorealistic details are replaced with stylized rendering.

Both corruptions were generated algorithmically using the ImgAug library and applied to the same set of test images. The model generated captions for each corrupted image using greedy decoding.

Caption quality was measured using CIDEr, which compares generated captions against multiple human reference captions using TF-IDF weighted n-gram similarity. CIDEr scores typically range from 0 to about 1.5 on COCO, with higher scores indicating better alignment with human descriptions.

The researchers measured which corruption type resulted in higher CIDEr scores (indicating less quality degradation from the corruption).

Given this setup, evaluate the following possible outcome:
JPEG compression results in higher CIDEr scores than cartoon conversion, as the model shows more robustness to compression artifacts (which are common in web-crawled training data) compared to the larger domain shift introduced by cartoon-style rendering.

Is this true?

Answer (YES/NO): NO